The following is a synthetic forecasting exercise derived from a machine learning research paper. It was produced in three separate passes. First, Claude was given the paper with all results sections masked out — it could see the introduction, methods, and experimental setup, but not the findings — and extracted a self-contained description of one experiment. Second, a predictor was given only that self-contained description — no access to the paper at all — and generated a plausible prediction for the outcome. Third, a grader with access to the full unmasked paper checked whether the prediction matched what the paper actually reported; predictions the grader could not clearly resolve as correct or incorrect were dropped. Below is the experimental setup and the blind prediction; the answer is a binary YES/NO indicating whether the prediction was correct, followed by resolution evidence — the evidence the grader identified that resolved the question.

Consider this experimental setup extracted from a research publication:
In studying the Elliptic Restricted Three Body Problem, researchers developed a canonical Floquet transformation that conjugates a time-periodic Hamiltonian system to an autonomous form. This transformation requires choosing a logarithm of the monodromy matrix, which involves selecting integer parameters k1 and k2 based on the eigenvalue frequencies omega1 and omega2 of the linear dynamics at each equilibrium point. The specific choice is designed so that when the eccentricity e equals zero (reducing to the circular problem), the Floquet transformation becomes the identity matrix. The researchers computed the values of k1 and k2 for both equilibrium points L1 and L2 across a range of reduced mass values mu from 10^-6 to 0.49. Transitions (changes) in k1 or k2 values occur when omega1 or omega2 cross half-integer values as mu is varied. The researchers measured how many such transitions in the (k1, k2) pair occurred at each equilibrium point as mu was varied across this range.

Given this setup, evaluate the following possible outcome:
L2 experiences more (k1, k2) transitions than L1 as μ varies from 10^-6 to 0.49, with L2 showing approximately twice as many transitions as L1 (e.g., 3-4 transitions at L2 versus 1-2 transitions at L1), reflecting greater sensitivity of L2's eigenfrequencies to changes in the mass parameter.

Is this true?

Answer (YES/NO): NO